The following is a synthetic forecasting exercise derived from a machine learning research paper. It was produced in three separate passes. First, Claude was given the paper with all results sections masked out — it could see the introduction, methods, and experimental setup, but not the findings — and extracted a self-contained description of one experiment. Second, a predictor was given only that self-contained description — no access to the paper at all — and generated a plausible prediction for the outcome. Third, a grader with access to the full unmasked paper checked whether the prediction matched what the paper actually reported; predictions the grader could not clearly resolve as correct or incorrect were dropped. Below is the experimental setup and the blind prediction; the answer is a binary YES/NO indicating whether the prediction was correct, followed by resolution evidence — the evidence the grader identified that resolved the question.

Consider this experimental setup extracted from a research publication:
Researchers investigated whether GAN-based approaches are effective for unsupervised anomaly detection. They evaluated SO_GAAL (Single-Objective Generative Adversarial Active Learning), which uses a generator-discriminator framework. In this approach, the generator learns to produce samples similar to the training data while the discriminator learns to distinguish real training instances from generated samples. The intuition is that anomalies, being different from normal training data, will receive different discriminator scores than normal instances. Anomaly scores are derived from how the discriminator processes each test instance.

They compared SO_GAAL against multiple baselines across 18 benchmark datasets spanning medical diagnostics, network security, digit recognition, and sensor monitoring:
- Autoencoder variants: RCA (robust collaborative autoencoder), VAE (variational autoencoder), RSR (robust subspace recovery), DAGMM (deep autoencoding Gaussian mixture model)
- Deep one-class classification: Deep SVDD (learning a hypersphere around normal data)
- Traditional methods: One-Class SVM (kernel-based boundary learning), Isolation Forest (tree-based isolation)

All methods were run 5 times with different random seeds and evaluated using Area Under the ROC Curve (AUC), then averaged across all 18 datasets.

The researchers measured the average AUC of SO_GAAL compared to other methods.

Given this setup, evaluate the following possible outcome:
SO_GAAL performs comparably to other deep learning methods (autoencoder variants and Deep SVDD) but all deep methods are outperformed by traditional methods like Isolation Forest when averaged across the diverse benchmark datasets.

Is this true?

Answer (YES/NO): NO